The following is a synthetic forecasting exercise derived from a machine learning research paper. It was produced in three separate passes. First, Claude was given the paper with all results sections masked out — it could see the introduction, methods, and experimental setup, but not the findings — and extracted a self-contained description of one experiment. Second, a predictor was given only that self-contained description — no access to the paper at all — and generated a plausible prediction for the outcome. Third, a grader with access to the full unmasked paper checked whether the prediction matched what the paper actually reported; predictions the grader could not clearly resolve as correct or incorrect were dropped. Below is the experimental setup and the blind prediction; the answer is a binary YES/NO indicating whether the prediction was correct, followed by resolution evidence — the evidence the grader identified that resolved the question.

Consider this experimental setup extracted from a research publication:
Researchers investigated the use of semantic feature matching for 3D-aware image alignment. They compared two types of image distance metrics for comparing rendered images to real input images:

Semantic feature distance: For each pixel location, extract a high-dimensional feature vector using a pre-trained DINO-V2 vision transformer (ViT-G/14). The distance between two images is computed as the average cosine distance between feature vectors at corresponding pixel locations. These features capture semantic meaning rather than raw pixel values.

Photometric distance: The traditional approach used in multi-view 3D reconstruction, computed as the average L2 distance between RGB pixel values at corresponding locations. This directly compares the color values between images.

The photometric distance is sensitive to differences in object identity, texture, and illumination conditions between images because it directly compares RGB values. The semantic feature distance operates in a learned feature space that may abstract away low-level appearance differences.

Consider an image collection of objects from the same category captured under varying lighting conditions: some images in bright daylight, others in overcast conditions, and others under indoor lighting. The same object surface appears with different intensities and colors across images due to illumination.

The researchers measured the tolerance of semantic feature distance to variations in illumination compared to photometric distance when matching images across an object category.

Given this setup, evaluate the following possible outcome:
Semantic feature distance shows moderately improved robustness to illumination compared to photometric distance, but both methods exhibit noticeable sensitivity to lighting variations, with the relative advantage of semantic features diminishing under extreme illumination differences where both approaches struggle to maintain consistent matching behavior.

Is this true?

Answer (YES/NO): NO